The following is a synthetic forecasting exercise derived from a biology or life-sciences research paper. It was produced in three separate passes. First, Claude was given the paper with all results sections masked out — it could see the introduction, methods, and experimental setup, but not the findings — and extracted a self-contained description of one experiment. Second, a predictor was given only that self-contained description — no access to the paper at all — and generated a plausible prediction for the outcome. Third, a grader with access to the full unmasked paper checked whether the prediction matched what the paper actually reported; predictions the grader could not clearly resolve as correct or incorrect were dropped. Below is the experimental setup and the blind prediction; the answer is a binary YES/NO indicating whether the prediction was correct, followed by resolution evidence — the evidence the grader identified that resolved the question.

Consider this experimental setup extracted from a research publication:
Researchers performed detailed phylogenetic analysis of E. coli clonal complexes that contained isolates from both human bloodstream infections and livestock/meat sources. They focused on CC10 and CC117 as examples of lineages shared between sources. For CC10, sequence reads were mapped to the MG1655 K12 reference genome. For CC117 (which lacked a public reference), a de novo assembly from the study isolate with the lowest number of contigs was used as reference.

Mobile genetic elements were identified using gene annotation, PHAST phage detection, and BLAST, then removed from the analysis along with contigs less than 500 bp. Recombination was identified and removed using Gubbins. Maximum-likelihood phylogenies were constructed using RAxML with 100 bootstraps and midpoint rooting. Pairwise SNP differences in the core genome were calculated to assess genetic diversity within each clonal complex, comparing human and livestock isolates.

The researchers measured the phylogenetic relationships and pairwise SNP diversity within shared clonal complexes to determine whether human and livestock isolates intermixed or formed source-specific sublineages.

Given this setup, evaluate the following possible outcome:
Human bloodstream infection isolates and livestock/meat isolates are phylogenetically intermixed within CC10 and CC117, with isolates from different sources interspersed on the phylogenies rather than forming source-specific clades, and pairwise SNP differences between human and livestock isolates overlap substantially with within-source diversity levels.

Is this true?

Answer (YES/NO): NO